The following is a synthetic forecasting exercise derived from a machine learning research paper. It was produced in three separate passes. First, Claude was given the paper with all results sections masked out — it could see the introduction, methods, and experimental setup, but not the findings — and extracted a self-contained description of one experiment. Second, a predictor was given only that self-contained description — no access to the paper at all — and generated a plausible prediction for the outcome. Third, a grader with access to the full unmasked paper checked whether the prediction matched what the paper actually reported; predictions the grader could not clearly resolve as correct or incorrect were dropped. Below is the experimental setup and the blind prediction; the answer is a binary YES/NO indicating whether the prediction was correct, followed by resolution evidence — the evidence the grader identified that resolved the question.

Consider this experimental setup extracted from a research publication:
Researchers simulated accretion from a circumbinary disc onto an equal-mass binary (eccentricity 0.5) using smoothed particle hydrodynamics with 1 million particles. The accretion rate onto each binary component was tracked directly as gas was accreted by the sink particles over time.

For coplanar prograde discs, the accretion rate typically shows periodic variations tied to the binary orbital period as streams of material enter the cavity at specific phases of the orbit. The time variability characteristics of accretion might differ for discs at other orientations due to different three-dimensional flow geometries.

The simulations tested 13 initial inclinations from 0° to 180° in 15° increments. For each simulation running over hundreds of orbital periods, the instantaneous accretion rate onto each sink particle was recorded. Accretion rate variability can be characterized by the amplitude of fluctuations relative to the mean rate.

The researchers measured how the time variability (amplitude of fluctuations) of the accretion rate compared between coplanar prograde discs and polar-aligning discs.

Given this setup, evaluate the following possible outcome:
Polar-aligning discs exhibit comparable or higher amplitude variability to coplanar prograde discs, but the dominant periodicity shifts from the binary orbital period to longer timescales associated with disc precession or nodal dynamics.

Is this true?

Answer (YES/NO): NO